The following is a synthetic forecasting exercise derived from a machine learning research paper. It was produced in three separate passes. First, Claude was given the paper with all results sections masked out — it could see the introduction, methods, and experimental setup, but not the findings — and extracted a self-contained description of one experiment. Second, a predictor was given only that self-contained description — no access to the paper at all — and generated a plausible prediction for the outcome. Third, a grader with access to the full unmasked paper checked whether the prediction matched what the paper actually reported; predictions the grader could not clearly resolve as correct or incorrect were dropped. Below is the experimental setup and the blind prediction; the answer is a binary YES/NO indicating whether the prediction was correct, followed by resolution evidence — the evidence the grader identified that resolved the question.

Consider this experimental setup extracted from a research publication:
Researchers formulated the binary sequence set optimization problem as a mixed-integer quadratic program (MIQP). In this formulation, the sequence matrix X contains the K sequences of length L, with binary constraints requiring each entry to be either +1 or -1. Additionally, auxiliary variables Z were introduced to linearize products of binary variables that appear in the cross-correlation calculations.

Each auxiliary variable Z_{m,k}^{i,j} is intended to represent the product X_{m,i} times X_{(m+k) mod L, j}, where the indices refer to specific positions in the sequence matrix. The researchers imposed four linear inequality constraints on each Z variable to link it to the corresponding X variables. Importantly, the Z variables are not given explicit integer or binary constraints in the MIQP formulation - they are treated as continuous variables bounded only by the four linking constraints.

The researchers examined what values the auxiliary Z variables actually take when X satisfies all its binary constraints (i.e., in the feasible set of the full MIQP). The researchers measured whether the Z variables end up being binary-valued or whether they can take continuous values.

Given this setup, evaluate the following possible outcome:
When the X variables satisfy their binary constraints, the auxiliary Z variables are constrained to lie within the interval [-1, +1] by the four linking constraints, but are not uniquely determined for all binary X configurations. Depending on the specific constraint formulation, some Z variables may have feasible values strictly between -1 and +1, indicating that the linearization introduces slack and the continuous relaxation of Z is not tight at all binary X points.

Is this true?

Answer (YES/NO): NO